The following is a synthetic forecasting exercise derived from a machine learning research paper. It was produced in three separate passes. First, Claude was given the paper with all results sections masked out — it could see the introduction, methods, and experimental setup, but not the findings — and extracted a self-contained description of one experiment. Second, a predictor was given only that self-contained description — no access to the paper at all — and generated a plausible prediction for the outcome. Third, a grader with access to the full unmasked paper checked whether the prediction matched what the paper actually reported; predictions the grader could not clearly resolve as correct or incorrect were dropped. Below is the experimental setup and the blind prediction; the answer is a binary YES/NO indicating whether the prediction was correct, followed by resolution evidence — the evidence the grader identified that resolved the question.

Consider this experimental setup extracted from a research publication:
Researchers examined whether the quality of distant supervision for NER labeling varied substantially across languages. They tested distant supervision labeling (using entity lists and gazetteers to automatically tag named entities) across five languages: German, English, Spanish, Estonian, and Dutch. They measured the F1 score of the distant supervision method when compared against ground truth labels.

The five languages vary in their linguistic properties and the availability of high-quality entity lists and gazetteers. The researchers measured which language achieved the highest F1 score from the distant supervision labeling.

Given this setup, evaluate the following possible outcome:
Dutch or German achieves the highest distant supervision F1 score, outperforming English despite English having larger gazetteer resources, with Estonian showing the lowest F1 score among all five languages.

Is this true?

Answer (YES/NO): NO